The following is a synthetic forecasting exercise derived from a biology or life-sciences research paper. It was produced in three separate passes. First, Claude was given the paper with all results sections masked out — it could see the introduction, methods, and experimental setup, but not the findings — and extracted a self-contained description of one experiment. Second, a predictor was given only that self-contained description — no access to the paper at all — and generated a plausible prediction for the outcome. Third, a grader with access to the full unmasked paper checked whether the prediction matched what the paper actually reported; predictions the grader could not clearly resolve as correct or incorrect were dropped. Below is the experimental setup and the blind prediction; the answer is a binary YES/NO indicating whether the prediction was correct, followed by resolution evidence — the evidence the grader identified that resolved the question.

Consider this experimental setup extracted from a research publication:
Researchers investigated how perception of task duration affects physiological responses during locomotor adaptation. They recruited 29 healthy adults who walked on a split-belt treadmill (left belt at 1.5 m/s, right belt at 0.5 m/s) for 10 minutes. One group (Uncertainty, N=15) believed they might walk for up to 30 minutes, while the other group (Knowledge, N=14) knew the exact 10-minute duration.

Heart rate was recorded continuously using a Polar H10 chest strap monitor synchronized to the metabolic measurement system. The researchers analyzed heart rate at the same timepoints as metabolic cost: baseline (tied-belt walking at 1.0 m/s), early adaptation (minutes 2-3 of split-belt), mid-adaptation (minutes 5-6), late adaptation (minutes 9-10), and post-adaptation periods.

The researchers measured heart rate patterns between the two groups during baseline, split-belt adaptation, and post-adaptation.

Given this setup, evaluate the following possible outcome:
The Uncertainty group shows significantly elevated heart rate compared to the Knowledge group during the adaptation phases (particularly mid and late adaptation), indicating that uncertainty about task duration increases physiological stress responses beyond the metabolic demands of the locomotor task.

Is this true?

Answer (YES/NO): NO